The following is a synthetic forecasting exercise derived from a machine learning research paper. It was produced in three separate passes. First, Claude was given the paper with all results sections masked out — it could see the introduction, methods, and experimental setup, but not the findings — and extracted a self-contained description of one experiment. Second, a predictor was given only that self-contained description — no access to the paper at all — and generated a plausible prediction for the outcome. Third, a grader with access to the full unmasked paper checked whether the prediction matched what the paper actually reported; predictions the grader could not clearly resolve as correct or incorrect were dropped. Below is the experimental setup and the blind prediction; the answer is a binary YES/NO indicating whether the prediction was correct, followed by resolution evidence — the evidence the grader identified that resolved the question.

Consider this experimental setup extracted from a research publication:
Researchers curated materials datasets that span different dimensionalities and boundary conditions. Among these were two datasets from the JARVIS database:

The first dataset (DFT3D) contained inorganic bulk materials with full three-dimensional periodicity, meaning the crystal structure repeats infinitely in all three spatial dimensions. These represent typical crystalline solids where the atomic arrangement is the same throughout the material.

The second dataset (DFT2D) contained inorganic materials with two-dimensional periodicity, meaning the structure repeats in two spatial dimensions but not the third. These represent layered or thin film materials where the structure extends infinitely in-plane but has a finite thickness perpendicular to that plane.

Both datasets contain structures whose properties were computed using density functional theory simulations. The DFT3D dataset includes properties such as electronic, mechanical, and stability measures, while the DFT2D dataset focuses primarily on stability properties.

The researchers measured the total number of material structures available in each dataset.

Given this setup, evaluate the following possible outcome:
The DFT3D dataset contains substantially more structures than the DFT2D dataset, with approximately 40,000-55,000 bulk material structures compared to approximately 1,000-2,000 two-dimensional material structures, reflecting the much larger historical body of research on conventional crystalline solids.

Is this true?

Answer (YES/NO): NO